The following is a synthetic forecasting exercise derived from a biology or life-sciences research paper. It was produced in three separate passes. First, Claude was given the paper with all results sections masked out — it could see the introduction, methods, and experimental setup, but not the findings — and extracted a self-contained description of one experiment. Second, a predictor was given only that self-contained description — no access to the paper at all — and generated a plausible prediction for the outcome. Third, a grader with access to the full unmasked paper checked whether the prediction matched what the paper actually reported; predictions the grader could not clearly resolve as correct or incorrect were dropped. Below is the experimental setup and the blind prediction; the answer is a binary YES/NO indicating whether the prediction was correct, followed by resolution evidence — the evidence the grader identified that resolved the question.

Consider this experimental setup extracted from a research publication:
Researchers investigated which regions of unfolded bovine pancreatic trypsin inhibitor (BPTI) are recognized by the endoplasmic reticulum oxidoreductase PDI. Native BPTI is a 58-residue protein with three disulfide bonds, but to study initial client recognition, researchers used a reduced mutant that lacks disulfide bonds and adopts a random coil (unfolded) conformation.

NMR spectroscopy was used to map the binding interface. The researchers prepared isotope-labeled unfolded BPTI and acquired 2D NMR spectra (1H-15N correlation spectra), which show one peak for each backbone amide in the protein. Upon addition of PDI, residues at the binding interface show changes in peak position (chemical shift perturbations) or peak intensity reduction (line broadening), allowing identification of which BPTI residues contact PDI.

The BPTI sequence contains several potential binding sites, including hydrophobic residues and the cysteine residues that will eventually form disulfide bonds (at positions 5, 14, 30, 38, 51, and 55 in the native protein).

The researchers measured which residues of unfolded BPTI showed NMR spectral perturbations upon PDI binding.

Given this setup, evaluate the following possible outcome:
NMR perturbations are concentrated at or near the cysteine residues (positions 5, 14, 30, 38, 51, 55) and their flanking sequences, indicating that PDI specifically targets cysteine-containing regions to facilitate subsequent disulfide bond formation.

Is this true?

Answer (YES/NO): NO